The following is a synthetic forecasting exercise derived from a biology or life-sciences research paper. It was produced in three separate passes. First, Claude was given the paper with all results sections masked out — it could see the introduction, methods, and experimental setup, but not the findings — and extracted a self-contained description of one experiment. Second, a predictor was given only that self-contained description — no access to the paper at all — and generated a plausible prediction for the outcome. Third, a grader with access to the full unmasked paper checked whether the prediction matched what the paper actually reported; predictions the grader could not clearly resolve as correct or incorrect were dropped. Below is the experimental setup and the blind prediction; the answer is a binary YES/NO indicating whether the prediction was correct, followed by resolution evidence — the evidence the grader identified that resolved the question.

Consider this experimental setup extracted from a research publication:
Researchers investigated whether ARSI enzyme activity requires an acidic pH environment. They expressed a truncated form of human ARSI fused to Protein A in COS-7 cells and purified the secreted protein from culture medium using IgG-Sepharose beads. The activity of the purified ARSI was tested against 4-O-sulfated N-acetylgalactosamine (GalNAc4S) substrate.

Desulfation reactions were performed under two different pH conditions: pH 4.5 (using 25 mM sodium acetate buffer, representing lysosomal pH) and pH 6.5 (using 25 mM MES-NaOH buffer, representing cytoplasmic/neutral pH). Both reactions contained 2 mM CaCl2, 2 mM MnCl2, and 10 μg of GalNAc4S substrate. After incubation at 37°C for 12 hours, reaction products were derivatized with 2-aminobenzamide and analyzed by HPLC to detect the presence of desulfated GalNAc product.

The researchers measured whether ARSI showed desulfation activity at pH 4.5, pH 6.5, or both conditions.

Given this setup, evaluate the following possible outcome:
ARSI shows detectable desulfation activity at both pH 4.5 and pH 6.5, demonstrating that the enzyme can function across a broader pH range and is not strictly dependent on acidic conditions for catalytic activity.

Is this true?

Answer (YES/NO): NO